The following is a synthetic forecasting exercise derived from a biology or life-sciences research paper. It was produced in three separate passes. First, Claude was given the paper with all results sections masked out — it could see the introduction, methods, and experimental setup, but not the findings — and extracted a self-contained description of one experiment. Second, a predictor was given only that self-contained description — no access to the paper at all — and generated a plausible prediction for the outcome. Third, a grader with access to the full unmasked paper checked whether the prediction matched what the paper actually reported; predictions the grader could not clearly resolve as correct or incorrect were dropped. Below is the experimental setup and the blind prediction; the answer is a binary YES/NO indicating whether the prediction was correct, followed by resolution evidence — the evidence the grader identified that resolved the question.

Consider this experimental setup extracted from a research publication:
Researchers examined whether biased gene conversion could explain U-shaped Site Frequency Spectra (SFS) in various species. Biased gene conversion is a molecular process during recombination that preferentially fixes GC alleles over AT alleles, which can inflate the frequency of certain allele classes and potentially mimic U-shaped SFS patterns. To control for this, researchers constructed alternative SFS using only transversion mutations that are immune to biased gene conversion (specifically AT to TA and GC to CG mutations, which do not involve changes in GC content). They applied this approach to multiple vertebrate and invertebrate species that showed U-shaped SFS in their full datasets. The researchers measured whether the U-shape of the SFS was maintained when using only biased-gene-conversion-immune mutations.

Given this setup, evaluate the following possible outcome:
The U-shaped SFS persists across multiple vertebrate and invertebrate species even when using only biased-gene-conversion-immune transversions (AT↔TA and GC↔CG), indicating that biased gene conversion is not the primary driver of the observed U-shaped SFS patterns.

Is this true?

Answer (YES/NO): YES